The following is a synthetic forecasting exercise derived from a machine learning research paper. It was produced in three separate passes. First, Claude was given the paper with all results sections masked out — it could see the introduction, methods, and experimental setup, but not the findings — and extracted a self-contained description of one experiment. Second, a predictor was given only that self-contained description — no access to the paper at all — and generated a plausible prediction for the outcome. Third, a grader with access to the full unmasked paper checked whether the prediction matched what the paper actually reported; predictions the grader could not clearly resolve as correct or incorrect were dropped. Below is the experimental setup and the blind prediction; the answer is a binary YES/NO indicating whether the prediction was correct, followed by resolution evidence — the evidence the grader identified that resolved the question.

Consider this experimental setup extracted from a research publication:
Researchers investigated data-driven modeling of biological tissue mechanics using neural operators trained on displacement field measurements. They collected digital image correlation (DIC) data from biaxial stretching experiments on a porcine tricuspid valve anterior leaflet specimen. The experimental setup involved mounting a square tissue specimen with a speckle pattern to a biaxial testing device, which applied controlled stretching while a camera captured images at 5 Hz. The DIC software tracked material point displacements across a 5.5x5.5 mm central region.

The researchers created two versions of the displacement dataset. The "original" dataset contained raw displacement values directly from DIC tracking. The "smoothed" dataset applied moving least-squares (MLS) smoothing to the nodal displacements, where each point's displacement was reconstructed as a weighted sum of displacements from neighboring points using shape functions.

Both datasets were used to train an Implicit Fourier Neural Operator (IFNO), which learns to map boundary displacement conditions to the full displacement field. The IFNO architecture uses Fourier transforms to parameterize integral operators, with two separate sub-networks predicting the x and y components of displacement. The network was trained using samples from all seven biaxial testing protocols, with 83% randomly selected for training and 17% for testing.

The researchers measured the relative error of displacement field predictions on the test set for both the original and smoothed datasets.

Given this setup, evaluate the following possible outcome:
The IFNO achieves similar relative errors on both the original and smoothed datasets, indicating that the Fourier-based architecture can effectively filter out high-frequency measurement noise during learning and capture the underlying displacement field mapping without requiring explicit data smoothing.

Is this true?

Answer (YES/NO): YES